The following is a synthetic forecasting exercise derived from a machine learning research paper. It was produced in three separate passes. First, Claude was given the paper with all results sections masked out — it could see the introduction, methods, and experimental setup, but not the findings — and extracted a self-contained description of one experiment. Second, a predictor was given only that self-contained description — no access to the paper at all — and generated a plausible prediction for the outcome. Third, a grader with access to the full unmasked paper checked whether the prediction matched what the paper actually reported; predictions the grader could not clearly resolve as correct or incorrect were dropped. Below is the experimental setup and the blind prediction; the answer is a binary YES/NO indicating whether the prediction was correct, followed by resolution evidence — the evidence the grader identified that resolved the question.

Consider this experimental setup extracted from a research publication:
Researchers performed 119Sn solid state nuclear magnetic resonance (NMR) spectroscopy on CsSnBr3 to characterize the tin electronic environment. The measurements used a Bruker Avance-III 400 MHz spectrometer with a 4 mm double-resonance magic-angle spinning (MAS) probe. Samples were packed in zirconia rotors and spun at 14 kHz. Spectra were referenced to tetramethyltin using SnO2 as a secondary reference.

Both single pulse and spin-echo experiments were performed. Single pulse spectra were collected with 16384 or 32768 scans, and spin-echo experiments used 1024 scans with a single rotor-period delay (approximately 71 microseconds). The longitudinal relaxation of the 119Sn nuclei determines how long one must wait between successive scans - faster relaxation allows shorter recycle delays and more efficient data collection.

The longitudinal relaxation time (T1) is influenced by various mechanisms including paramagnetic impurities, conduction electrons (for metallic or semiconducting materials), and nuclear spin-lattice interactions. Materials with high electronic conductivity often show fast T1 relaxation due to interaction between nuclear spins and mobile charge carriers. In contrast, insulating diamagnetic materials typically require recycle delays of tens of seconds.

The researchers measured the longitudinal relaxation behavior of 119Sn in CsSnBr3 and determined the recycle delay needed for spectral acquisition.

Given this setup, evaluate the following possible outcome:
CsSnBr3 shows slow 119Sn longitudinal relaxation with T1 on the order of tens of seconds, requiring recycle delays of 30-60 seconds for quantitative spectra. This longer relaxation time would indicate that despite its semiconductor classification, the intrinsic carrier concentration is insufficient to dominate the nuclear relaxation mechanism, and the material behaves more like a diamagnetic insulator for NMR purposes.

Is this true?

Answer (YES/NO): NO